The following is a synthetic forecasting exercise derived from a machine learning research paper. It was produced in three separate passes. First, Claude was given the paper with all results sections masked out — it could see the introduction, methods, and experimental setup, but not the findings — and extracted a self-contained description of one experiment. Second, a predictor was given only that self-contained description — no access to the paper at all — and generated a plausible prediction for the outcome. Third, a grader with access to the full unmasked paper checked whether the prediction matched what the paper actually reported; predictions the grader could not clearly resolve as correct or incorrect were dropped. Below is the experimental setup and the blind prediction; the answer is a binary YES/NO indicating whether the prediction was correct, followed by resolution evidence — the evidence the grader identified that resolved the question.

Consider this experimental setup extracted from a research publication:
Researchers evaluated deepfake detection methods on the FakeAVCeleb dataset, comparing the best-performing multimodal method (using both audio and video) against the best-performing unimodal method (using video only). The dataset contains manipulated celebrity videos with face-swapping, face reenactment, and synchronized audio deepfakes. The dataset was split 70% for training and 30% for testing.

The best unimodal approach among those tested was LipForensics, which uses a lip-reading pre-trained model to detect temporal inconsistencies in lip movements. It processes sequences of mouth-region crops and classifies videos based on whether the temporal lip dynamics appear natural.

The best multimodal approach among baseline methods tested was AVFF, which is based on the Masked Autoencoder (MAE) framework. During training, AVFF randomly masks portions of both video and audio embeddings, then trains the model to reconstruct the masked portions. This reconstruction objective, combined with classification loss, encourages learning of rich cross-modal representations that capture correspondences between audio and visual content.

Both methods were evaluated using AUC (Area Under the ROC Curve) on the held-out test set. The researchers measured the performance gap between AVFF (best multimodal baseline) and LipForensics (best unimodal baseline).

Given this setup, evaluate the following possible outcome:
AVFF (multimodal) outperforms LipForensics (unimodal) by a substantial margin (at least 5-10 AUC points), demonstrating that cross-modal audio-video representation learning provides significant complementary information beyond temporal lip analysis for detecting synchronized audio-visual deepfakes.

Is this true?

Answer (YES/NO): YES